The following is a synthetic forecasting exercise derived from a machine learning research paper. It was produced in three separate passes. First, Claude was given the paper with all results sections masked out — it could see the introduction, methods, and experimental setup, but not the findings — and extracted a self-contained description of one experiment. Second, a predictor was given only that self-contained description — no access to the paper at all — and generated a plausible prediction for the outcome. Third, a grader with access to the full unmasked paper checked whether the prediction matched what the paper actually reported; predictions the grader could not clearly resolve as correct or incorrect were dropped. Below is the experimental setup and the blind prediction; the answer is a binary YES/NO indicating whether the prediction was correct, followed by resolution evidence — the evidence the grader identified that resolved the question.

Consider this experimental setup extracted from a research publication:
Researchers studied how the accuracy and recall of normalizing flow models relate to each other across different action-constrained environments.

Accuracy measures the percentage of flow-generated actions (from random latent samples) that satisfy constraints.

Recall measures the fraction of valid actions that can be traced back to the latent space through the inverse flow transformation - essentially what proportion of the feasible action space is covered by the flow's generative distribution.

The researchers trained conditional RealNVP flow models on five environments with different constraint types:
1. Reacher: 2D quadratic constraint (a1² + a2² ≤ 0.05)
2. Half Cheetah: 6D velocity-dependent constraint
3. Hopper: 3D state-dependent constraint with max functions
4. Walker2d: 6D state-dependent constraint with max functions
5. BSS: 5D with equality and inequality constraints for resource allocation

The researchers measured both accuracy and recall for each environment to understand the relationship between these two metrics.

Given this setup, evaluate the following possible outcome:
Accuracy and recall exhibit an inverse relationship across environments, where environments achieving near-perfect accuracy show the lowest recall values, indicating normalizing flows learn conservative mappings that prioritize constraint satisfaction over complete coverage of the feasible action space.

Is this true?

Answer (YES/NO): NO